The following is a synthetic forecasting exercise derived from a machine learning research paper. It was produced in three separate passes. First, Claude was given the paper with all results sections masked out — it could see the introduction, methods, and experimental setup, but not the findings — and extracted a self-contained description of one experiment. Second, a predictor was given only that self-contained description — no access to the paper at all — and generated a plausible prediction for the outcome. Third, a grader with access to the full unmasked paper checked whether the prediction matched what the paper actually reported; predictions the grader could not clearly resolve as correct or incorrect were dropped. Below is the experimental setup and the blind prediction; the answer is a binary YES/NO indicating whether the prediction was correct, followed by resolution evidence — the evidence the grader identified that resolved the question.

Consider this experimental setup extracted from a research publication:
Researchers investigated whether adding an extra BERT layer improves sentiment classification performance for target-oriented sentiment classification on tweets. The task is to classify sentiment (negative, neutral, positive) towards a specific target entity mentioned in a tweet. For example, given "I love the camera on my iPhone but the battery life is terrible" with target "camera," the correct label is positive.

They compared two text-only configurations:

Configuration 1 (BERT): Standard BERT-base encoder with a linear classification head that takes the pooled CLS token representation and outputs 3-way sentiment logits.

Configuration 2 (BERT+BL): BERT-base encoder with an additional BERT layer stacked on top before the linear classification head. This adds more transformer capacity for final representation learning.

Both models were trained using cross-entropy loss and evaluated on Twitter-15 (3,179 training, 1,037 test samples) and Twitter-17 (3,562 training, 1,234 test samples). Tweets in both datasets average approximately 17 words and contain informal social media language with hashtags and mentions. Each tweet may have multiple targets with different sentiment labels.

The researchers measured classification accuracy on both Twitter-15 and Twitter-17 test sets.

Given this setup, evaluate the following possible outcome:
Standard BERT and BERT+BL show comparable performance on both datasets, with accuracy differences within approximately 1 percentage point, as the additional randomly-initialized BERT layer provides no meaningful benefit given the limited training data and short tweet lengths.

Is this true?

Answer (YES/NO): YES